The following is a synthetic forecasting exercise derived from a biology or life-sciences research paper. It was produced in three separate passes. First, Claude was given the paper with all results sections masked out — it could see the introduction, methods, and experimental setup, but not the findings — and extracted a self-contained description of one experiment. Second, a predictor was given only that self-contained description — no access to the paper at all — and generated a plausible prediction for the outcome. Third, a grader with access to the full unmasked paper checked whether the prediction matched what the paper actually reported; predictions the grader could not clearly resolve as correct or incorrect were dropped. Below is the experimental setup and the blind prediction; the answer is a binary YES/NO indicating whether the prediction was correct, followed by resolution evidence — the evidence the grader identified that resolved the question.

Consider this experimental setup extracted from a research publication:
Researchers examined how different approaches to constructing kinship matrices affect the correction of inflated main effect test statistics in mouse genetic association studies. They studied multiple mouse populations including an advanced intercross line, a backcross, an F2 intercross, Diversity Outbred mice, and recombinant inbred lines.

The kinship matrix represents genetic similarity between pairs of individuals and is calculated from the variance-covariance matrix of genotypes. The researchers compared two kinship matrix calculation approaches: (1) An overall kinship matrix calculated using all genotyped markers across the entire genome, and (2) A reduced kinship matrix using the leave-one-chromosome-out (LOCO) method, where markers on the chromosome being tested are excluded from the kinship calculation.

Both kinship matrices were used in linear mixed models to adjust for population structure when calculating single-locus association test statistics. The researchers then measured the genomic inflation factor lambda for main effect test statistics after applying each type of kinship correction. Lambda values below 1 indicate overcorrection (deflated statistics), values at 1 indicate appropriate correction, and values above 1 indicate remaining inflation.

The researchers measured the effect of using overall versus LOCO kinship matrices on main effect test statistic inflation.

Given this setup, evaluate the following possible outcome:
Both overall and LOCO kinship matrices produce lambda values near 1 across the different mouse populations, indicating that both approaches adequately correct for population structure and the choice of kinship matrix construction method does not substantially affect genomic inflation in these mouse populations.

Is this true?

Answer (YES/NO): NO